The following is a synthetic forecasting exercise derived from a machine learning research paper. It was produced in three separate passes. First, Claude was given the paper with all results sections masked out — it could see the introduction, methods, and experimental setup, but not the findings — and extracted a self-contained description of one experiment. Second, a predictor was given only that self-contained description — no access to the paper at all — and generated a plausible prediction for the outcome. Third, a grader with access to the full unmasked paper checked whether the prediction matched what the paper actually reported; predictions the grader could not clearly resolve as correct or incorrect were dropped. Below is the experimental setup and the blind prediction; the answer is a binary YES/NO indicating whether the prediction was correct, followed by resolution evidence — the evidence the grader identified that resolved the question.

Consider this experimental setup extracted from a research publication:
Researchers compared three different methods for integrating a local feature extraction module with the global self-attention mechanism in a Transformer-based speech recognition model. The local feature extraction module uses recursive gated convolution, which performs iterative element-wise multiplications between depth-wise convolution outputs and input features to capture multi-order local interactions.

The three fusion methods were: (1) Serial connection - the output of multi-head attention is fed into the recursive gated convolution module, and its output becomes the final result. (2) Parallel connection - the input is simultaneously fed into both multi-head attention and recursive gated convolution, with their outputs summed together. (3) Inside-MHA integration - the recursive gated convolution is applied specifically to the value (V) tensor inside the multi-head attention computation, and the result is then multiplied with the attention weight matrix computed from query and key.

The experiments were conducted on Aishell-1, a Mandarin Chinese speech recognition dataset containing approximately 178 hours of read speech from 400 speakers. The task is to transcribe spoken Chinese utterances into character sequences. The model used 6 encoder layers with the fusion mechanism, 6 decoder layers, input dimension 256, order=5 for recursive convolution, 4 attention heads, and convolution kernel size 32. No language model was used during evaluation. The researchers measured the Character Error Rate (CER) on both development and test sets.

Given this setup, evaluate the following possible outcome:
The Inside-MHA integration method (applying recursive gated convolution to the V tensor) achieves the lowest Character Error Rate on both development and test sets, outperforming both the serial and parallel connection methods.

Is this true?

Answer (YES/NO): YES